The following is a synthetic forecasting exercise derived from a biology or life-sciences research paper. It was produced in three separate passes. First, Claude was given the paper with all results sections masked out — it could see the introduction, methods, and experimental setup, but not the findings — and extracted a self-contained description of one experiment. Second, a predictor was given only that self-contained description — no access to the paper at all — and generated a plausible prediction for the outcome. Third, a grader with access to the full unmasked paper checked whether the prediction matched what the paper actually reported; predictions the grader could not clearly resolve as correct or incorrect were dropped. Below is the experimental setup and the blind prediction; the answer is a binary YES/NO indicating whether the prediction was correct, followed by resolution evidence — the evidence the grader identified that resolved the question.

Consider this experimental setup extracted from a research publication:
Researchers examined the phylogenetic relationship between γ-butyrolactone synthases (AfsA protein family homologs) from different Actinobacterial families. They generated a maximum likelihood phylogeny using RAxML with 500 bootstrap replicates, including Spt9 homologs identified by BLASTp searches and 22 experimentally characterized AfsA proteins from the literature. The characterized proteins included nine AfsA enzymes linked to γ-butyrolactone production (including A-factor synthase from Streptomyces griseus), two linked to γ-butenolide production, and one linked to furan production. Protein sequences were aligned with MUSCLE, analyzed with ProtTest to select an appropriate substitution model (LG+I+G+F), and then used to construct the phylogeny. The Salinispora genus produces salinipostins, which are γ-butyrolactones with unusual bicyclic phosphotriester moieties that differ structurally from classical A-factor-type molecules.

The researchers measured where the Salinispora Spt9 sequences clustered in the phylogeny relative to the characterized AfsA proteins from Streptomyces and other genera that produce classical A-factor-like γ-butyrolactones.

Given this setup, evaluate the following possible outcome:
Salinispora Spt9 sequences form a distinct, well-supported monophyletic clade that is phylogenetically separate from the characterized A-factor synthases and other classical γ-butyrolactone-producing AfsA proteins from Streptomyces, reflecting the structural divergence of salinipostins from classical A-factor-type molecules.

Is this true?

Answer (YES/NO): YES